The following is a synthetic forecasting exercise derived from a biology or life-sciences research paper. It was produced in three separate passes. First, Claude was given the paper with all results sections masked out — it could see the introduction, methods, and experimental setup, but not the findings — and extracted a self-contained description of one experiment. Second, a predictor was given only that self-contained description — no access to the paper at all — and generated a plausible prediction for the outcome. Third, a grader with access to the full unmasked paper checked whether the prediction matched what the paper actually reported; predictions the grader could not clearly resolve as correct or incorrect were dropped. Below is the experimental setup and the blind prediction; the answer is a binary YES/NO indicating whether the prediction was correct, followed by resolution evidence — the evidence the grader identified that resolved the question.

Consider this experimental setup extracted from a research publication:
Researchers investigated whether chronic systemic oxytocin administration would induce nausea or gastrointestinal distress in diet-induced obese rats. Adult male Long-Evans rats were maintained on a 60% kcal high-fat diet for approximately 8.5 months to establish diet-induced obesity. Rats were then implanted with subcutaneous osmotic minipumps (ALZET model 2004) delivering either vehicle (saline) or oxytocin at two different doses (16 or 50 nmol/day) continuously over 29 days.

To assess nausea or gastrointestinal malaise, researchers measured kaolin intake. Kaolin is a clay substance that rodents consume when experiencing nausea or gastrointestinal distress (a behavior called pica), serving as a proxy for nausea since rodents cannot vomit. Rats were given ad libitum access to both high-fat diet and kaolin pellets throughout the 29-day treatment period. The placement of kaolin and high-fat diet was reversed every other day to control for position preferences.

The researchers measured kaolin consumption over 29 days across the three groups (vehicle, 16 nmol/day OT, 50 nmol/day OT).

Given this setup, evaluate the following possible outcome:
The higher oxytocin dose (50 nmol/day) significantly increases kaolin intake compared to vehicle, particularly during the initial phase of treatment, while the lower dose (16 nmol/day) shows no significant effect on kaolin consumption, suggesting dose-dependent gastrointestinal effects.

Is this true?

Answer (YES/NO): NO